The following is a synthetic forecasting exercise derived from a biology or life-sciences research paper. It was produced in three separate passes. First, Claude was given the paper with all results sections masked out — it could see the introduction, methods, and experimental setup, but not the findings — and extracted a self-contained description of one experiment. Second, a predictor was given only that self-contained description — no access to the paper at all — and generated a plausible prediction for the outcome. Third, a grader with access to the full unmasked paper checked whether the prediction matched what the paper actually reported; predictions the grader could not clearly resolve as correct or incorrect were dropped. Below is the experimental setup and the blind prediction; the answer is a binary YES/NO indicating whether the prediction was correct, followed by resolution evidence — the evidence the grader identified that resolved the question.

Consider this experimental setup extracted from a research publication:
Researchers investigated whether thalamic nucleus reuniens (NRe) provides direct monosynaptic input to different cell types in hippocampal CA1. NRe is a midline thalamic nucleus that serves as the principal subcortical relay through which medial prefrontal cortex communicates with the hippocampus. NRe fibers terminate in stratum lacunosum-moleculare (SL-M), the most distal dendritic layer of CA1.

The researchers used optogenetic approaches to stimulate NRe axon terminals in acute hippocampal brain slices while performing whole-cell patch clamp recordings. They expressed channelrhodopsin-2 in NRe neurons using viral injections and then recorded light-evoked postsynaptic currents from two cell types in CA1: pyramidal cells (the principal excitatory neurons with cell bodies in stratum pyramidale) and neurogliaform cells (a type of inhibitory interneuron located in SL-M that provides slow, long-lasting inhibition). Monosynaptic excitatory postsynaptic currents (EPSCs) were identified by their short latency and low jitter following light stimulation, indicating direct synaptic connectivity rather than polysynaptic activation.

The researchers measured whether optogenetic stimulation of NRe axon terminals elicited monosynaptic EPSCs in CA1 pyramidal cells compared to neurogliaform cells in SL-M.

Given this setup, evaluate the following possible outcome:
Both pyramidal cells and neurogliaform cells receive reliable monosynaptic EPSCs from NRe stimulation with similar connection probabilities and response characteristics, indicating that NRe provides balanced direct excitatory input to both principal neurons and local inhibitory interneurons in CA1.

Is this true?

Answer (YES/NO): NO